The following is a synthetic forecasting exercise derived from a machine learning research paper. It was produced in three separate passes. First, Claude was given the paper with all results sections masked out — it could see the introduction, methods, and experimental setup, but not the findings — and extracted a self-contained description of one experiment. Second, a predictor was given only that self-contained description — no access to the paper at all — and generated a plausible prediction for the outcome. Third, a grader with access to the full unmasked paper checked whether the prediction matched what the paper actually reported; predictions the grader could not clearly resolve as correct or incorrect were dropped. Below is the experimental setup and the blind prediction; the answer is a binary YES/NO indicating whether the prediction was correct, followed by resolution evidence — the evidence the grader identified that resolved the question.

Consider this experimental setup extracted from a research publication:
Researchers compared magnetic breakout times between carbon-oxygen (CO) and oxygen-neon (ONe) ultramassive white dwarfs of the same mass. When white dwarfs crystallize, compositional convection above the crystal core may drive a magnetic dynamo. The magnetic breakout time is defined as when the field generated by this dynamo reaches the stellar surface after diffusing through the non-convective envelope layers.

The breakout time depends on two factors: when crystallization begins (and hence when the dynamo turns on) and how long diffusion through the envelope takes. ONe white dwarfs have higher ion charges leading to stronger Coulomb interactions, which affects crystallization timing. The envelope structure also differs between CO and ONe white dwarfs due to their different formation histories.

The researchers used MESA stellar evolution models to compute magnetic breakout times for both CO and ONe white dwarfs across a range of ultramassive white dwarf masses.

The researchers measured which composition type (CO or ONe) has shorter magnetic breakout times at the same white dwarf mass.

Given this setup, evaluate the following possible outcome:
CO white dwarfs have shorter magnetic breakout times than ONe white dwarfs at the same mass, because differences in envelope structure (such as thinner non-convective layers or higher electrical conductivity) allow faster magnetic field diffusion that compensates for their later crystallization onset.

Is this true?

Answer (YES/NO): NO